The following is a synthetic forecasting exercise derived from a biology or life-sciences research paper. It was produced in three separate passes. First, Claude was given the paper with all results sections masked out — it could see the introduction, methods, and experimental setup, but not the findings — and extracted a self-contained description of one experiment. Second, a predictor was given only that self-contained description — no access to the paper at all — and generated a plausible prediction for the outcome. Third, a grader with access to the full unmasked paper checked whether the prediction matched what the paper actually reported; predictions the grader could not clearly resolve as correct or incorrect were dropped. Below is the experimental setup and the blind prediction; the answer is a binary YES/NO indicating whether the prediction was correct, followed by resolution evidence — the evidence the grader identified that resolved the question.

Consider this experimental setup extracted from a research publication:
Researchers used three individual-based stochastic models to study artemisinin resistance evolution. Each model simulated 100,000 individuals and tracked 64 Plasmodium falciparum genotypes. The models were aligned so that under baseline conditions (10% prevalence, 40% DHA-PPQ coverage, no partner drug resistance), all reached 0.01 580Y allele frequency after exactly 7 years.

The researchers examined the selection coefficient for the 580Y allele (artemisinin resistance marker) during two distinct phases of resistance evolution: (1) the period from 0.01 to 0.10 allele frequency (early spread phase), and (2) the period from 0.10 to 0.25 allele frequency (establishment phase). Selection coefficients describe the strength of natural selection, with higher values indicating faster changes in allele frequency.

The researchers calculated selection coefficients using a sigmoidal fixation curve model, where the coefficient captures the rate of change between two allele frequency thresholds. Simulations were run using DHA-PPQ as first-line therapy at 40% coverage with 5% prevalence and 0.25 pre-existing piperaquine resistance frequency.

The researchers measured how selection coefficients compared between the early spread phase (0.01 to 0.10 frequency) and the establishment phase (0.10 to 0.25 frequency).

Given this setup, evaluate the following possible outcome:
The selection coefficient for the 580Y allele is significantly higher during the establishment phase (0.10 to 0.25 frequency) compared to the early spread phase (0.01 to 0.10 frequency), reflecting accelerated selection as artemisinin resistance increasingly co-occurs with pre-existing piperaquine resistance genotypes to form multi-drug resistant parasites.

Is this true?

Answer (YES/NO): NO